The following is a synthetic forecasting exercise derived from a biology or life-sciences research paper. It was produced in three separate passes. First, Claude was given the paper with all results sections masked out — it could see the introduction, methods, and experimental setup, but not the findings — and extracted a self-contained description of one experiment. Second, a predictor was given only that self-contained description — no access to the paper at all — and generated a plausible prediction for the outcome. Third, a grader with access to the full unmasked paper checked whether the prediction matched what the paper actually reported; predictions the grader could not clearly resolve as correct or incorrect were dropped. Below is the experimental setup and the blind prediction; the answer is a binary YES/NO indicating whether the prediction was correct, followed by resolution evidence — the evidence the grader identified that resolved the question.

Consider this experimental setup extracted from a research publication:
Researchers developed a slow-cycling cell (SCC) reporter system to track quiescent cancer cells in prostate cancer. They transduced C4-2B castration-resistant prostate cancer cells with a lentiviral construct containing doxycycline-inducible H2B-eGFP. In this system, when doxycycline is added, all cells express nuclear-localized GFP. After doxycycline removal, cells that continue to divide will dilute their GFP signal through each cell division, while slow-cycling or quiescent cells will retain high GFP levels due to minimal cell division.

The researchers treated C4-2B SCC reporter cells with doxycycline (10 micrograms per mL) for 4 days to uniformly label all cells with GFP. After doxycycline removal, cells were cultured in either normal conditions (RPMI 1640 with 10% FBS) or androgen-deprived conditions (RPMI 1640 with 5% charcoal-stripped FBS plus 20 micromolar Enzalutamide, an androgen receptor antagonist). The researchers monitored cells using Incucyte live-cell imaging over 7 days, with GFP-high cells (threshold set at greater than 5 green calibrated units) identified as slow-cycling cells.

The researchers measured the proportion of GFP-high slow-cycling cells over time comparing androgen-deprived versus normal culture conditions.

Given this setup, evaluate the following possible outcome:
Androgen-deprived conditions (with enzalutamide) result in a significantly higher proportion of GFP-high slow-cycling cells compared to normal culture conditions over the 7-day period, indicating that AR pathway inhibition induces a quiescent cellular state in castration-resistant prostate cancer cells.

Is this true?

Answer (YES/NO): YES